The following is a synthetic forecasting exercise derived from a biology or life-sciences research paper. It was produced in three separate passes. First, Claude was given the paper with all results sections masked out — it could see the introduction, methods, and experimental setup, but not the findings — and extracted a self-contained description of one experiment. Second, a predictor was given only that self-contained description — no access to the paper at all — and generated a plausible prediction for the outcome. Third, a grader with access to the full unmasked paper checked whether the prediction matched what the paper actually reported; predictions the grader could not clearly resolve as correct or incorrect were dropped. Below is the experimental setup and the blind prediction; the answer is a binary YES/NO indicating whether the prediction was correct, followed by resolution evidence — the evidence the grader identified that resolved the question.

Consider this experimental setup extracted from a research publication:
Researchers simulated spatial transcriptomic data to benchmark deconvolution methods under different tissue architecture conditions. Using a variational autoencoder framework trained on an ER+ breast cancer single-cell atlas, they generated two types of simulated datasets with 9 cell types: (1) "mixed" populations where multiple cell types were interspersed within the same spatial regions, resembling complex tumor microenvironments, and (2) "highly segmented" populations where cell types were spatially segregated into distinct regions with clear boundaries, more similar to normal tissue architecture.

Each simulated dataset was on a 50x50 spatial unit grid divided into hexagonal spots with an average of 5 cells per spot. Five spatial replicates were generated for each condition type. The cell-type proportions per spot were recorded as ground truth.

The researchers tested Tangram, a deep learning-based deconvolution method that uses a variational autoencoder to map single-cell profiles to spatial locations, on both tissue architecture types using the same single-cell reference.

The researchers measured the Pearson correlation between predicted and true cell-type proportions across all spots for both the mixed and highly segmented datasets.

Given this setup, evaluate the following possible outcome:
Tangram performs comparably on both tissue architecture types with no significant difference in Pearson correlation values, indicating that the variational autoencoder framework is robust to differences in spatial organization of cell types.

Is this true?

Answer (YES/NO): NO